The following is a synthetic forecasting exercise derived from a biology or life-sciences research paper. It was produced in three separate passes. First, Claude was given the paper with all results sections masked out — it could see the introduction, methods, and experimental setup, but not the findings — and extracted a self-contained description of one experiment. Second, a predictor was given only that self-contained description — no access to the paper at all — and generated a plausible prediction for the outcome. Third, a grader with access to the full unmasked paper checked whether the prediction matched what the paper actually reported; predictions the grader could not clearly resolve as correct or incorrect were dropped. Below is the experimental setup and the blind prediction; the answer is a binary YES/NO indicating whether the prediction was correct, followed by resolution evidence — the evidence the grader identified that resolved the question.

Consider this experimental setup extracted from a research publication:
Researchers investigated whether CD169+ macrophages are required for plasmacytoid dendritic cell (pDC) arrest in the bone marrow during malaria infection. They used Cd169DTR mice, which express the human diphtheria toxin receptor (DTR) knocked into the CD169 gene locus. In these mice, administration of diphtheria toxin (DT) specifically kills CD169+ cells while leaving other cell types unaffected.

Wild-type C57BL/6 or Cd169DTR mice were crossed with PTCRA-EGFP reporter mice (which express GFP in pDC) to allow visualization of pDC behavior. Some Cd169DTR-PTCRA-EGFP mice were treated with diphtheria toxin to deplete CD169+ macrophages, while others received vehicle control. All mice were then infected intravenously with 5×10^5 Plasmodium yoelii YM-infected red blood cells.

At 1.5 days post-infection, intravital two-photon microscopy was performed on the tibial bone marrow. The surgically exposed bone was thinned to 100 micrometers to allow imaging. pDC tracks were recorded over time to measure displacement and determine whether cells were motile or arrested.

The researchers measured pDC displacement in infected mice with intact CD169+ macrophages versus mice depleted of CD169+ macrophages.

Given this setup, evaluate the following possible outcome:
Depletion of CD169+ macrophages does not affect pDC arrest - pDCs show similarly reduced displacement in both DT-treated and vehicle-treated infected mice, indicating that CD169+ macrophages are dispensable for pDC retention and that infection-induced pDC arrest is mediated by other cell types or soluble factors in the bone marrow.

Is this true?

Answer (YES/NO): NO